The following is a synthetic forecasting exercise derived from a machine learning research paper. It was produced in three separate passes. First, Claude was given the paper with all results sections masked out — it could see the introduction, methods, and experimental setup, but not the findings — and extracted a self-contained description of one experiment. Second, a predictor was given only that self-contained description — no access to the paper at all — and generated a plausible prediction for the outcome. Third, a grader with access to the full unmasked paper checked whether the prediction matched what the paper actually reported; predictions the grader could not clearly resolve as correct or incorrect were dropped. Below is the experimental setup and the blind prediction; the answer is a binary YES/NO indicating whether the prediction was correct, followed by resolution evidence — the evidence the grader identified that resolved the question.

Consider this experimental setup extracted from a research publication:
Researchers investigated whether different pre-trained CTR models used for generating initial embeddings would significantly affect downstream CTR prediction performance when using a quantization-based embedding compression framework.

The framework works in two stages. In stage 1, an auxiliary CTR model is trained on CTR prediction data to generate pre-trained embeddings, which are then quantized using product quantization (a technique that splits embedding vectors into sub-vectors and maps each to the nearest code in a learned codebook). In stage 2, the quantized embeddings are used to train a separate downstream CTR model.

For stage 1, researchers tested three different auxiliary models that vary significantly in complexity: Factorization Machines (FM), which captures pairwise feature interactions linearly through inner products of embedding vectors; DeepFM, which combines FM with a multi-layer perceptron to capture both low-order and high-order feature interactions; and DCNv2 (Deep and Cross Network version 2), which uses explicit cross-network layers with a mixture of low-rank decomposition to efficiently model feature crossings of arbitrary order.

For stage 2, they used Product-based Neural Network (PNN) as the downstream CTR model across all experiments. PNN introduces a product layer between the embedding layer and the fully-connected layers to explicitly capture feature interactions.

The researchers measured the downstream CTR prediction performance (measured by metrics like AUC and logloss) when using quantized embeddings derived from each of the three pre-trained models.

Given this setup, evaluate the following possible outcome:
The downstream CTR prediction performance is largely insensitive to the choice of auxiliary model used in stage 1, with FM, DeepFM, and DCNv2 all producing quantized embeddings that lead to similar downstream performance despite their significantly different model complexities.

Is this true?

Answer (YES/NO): YES